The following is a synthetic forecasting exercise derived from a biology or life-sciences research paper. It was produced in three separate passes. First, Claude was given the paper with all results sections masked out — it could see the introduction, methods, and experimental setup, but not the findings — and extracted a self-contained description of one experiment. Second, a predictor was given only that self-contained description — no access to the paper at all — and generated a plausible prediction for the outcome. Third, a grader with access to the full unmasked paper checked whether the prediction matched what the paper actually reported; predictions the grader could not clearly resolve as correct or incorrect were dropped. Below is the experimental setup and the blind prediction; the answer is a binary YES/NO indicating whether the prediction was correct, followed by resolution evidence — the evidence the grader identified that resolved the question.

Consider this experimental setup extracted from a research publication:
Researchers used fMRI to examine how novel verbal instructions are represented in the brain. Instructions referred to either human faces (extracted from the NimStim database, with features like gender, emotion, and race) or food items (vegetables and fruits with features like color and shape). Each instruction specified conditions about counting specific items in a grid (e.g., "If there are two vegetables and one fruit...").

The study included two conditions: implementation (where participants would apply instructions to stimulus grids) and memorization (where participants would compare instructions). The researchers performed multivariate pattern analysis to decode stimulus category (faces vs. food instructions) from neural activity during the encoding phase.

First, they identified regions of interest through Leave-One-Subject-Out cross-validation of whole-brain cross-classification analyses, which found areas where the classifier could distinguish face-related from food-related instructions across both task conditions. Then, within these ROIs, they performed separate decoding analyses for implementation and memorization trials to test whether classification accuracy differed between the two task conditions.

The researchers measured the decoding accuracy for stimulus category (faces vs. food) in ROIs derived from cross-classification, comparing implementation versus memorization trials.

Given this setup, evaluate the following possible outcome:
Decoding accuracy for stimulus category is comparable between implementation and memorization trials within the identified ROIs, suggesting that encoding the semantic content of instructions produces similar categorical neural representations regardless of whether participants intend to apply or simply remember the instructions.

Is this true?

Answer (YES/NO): NO